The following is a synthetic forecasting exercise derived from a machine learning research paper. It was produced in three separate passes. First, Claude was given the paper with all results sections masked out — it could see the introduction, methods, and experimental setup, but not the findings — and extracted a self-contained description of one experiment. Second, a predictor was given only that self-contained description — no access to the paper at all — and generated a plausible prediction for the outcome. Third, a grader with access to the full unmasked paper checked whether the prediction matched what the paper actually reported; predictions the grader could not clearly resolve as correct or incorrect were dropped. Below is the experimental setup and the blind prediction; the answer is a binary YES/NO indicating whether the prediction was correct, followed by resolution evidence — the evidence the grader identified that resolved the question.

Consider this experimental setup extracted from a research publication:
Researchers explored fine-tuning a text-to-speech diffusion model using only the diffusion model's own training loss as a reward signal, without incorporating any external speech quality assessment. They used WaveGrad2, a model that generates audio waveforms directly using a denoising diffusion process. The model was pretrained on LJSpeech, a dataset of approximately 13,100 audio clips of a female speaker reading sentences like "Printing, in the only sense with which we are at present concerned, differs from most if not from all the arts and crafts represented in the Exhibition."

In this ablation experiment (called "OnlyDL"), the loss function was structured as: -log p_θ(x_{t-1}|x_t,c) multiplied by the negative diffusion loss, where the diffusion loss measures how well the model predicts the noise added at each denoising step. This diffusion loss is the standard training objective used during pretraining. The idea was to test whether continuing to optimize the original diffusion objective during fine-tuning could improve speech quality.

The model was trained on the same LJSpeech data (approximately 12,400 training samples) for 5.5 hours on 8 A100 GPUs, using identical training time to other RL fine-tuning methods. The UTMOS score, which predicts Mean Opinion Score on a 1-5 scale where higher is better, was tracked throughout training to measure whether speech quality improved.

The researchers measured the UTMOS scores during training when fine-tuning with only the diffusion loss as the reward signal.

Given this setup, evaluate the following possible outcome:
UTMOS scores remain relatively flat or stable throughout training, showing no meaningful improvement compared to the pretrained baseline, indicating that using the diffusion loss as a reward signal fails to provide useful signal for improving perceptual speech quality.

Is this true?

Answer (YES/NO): YES